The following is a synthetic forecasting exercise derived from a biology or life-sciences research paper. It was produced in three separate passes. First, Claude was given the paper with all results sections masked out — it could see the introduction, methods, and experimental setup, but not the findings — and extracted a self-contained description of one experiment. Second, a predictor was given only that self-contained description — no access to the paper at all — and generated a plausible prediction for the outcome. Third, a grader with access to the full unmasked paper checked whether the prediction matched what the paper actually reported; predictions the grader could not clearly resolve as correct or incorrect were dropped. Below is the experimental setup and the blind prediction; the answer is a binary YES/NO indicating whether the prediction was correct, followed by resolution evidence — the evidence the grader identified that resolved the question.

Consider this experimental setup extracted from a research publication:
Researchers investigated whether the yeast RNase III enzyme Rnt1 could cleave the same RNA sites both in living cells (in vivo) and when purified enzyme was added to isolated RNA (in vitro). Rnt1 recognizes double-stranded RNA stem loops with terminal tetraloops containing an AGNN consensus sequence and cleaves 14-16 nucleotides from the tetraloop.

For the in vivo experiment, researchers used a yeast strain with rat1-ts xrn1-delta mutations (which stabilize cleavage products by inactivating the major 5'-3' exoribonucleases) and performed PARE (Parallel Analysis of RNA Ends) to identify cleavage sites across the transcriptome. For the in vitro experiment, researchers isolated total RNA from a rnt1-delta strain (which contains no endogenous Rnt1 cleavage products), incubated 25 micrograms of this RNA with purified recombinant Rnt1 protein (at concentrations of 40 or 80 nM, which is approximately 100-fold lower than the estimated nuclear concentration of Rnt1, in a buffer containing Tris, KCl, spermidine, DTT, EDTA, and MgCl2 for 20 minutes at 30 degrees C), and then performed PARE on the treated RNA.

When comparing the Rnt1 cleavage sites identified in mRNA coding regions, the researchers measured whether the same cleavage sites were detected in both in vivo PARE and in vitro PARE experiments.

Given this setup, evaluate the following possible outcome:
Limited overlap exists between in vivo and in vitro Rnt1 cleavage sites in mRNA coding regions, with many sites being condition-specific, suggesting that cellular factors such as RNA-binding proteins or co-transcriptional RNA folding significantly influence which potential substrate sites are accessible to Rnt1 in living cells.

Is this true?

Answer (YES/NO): NO